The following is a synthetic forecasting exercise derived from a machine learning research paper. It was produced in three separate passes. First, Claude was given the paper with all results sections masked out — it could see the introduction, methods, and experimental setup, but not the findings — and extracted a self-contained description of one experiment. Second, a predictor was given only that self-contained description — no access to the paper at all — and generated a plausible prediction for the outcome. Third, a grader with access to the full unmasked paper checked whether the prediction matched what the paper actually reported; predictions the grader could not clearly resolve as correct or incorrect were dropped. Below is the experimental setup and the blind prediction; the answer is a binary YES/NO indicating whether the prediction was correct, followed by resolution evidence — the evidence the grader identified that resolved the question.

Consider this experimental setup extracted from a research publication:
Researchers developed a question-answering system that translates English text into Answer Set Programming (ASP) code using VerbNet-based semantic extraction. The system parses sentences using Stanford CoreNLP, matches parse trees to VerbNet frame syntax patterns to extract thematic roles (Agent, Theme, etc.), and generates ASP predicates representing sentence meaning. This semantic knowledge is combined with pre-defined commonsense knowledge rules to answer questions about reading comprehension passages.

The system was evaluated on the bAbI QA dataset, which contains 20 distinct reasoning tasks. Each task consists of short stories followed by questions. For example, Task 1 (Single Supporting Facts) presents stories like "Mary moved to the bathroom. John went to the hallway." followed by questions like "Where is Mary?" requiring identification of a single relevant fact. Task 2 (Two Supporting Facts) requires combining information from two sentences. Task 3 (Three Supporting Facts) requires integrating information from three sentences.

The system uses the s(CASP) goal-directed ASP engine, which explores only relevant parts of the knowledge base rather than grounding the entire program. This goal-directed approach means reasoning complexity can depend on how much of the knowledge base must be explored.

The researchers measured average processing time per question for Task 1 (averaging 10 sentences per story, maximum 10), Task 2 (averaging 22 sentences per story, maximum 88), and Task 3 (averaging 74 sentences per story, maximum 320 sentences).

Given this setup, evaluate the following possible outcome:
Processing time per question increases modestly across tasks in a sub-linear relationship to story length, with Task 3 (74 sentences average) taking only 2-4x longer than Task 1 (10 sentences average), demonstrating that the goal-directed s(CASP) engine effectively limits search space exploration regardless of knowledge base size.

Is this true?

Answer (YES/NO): NO